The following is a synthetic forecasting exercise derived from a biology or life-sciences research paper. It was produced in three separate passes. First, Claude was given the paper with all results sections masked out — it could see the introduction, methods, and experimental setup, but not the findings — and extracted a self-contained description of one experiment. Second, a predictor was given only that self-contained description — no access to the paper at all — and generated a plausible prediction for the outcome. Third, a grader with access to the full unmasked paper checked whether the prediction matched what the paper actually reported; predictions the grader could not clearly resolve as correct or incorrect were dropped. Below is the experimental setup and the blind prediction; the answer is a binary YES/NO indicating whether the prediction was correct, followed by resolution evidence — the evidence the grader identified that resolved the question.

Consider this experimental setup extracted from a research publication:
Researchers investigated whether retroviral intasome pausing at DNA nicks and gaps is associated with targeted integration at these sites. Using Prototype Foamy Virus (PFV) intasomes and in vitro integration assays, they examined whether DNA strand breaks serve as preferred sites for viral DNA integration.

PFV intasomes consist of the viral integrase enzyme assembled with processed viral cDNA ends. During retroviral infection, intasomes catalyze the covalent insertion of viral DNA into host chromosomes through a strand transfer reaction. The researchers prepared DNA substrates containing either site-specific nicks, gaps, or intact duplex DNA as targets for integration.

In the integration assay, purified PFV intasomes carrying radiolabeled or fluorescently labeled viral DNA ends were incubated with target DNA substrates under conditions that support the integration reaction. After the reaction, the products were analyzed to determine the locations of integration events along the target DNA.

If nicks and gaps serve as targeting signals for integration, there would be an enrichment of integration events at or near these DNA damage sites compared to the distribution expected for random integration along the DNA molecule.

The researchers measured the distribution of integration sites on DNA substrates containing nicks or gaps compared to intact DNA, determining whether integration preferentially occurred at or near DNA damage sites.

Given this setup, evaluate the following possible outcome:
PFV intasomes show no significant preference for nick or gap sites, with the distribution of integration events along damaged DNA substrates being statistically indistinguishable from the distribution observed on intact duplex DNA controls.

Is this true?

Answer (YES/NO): NO